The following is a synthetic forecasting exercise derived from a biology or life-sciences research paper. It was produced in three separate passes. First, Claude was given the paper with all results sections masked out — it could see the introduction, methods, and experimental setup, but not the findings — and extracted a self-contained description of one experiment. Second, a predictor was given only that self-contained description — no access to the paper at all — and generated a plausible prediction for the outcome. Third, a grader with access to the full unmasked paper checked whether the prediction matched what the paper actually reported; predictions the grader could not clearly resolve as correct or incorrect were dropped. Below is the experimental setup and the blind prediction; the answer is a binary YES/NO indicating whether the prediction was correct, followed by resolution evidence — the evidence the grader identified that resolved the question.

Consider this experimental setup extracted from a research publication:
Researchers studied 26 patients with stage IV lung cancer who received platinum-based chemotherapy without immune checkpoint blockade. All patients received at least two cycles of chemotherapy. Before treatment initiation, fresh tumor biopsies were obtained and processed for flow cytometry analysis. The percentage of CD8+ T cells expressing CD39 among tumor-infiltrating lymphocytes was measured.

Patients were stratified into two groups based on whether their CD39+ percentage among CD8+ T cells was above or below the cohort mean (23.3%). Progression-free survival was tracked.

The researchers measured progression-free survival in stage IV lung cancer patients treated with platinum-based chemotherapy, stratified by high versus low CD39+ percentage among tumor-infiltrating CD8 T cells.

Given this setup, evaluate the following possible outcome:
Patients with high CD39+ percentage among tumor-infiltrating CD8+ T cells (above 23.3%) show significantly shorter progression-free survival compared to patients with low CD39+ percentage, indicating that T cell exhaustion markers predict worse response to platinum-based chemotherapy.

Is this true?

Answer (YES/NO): NO